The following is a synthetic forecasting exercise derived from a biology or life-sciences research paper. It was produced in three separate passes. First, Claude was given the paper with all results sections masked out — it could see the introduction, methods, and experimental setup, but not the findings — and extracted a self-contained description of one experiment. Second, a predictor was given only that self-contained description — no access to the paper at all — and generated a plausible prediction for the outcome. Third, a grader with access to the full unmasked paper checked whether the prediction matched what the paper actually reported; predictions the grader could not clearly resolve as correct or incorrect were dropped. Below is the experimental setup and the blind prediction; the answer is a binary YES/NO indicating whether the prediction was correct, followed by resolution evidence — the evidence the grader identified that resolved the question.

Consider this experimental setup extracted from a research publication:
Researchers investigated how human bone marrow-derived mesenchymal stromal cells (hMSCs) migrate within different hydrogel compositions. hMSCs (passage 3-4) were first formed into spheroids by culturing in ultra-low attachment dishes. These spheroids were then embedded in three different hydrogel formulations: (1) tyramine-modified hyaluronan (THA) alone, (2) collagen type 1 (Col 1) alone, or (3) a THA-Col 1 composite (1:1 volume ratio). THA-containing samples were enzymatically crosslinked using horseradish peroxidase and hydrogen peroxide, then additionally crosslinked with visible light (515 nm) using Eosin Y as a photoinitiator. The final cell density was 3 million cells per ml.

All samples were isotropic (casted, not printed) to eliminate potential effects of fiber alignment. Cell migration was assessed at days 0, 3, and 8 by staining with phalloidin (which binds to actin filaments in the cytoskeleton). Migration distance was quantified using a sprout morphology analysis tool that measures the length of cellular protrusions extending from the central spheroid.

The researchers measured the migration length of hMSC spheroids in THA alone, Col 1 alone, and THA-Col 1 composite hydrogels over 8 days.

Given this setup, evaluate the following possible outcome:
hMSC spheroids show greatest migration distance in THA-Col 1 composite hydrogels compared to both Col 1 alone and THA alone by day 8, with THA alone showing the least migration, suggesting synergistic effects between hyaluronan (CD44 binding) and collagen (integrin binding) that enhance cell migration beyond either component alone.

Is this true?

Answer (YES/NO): NO